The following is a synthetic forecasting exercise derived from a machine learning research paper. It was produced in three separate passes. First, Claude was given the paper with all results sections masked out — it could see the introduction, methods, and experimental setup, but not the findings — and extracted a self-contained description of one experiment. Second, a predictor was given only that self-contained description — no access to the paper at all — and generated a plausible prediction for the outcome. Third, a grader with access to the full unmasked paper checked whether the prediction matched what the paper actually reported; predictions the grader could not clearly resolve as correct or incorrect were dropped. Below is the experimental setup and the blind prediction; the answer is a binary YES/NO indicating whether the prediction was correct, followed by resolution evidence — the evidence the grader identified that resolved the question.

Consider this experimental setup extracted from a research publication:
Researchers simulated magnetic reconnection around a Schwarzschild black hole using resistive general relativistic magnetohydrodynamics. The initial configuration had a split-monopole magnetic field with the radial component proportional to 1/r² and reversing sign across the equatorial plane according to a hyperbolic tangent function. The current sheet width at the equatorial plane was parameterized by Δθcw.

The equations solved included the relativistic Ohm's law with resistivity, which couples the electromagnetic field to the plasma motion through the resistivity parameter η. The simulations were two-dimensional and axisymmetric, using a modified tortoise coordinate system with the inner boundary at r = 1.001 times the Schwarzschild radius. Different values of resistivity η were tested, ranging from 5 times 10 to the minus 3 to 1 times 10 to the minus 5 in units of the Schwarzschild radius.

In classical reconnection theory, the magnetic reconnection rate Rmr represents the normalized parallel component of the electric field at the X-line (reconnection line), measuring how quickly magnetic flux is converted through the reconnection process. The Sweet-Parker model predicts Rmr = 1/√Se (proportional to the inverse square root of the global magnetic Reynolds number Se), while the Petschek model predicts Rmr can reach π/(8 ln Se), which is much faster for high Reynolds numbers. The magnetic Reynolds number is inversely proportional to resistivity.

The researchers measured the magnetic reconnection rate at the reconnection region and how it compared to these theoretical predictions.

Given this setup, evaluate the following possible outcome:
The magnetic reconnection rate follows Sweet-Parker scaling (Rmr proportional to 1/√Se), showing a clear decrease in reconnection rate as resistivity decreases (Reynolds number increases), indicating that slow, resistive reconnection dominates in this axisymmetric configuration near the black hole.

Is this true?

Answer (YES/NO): NO